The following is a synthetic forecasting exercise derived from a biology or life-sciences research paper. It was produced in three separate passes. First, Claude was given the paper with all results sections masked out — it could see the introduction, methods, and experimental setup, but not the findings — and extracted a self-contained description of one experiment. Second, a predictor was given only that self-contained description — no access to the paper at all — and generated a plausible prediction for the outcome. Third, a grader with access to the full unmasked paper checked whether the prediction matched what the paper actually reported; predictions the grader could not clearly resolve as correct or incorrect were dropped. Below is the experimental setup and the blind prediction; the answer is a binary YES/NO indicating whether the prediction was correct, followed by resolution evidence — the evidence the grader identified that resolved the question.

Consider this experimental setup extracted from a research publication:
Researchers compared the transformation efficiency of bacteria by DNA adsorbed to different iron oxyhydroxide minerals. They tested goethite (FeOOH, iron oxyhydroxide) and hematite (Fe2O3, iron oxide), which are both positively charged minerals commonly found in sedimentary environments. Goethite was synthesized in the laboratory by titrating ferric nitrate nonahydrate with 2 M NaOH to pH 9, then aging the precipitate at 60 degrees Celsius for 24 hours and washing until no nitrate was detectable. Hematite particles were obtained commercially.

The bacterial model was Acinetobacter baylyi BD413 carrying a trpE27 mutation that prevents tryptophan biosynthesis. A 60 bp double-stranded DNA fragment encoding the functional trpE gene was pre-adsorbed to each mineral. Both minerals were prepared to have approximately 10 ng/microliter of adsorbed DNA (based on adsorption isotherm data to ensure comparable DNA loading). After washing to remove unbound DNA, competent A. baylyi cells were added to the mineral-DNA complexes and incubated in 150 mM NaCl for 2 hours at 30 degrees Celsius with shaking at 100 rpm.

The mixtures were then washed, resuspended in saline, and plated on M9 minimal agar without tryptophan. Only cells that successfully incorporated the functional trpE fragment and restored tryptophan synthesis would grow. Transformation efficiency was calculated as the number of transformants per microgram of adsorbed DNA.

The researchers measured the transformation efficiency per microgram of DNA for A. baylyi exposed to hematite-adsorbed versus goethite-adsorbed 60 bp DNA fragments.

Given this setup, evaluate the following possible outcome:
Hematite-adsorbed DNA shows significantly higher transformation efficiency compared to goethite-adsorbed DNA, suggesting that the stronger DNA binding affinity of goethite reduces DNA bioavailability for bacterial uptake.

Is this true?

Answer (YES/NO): NO